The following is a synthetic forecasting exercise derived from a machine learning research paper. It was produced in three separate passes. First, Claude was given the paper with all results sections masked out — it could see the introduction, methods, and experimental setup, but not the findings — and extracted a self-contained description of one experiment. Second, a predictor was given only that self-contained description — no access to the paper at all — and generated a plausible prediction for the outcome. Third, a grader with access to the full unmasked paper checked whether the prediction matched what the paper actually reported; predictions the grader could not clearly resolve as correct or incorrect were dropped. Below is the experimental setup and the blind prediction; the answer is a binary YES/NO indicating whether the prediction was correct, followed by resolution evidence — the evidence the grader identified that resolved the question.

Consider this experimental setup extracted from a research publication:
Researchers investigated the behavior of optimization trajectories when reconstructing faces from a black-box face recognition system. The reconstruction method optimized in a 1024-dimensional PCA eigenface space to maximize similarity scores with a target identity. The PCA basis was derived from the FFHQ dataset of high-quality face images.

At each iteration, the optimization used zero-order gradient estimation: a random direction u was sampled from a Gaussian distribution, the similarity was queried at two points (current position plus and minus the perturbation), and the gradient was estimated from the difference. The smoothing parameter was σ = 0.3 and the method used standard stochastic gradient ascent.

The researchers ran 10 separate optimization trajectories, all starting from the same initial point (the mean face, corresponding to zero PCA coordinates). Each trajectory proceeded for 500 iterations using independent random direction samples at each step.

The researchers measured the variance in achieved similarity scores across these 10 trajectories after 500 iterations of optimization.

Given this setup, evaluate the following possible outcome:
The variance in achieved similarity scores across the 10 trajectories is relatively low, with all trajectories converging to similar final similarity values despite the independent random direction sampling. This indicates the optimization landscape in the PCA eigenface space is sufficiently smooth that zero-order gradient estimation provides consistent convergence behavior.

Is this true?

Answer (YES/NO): NO